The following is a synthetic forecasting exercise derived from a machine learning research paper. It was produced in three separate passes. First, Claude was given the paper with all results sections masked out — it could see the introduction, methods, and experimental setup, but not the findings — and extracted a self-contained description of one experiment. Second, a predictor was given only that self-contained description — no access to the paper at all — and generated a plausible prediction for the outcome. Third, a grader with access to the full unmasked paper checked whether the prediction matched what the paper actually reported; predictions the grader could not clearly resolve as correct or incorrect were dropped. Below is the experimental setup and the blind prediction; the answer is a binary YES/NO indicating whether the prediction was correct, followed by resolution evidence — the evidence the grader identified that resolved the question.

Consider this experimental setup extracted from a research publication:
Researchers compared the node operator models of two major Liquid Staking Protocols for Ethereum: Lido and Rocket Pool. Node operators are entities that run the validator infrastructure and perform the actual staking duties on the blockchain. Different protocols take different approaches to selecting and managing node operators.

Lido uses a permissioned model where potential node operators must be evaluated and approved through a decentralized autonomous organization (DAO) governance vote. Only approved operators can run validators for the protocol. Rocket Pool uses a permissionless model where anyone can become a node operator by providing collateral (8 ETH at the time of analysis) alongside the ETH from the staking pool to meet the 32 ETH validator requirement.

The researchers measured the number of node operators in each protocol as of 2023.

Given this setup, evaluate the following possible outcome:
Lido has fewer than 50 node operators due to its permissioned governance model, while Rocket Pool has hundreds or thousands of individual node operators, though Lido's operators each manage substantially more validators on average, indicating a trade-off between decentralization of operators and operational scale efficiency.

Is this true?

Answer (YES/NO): YES